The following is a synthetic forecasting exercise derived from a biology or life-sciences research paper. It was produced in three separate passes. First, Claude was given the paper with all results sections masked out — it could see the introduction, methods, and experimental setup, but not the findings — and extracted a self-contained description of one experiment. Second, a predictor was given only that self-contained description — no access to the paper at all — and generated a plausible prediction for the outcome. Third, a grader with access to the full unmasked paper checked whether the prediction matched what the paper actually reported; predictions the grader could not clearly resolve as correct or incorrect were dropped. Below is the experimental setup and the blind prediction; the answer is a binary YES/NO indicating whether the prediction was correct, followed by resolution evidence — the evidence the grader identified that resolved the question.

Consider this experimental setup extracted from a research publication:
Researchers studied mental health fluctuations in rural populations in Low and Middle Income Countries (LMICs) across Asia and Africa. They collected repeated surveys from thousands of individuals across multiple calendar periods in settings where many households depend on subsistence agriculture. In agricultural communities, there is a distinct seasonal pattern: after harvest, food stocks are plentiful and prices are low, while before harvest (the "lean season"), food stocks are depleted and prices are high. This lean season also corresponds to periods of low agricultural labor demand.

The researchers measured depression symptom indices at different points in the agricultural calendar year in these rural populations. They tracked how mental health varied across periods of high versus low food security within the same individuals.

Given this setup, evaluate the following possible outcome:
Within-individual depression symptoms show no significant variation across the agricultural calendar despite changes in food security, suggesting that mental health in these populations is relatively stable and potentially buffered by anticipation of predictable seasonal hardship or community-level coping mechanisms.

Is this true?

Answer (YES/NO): NO